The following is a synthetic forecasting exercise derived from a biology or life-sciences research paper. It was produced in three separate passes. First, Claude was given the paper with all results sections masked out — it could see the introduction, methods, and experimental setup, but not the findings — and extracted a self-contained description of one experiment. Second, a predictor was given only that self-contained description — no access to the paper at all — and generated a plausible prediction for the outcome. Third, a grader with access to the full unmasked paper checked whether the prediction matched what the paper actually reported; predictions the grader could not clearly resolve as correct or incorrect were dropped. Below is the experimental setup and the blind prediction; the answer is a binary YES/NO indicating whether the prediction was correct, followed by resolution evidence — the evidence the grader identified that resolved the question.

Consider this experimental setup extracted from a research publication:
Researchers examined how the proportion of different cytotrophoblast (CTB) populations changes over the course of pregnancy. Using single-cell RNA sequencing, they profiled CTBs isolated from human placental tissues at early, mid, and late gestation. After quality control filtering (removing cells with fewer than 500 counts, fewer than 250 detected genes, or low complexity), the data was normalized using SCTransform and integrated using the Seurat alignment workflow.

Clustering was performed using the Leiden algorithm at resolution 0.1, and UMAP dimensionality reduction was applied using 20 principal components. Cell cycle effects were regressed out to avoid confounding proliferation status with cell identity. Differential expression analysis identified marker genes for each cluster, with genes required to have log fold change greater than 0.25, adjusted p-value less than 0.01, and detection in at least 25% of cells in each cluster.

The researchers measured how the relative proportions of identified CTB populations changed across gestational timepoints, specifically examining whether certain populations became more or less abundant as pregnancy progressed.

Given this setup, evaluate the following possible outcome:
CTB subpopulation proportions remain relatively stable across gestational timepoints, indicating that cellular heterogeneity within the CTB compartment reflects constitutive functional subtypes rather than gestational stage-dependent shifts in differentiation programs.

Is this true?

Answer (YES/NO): NO